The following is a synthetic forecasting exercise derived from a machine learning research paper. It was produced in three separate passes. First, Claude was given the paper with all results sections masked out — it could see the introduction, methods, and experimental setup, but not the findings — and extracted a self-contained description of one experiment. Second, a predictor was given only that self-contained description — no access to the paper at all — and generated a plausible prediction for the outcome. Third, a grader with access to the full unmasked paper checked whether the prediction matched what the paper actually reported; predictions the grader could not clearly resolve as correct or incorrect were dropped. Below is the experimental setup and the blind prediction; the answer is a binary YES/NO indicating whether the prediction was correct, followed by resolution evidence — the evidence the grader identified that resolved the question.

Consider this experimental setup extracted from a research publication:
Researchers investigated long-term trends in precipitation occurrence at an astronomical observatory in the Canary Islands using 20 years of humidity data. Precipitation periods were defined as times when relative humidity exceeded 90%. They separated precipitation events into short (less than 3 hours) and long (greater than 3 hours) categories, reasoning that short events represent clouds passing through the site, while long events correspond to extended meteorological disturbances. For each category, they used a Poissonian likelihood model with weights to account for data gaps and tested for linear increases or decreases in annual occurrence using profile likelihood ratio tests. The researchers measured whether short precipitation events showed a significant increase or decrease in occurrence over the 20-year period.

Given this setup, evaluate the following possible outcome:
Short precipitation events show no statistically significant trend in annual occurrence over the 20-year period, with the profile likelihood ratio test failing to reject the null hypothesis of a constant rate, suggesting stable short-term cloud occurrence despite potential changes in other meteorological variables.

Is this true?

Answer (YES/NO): YES